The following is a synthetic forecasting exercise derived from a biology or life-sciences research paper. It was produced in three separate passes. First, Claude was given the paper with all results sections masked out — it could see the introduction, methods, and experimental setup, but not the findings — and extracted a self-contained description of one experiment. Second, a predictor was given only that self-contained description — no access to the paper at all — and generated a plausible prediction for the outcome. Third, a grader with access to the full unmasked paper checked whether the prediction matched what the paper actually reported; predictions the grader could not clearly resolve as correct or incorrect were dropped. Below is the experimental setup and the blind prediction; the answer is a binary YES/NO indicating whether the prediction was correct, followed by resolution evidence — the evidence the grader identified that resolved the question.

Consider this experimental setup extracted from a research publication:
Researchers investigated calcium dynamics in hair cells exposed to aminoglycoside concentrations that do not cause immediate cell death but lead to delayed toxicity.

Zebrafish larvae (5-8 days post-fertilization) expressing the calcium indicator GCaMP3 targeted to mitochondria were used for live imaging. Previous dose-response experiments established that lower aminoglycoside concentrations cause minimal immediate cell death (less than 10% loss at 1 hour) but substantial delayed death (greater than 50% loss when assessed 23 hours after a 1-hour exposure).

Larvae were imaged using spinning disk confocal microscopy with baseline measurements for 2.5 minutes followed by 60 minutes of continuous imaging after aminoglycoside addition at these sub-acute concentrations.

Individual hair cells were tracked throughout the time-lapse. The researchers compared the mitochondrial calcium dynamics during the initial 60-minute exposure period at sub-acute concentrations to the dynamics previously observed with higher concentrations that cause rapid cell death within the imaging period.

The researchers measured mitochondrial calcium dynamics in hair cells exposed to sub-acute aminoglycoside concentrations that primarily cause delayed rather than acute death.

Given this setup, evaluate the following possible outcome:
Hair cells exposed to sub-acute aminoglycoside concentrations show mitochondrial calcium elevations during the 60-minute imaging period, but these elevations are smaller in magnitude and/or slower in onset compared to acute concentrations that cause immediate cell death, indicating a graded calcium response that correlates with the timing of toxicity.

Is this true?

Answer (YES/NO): NO